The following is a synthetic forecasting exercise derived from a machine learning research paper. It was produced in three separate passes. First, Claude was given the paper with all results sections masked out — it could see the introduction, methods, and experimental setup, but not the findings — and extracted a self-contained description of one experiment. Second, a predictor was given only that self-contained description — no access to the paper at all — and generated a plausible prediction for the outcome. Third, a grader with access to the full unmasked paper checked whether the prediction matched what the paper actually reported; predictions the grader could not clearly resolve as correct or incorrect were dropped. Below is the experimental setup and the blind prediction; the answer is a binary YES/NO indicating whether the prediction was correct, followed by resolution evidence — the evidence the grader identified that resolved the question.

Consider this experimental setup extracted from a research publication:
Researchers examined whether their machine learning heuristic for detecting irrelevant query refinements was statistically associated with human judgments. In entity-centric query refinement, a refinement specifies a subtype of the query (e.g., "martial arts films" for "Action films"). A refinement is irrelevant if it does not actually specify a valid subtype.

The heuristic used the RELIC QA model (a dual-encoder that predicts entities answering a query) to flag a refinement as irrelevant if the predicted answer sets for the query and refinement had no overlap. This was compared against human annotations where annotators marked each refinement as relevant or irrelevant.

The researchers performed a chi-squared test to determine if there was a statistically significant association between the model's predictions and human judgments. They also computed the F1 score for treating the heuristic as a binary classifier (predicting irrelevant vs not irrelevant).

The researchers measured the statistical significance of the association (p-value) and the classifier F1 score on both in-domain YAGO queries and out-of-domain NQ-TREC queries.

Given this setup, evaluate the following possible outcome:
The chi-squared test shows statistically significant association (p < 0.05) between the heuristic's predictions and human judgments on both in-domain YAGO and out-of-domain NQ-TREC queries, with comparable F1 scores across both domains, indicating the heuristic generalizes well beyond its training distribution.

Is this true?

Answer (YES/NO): YES